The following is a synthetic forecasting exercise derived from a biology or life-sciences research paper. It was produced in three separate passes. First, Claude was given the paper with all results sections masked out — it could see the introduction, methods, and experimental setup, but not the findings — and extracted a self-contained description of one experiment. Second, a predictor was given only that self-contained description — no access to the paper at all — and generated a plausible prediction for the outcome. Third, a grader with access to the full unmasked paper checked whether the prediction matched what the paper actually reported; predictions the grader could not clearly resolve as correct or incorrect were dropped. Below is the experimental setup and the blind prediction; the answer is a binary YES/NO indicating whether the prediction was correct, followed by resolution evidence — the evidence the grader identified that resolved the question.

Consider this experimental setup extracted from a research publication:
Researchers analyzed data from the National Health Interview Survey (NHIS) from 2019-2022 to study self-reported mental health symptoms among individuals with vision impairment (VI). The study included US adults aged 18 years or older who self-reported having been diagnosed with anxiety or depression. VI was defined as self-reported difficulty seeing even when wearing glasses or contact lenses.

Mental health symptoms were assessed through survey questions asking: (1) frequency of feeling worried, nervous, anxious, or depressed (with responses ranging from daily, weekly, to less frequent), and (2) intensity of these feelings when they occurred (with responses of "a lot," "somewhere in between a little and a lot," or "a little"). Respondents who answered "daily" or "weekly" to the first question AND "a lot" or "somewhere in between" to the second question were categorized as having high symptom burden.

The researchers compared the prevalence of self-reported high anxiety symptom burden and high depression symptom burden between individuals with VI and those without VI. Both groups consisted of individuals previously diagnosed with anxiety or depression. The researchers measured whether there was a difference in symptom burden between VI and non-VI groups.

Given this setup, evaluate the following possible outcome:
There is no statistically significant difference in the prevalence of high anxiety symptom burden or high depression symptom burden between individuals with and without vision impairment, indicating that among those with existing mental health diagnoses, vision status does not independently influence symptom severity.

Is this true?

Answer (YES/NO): NO